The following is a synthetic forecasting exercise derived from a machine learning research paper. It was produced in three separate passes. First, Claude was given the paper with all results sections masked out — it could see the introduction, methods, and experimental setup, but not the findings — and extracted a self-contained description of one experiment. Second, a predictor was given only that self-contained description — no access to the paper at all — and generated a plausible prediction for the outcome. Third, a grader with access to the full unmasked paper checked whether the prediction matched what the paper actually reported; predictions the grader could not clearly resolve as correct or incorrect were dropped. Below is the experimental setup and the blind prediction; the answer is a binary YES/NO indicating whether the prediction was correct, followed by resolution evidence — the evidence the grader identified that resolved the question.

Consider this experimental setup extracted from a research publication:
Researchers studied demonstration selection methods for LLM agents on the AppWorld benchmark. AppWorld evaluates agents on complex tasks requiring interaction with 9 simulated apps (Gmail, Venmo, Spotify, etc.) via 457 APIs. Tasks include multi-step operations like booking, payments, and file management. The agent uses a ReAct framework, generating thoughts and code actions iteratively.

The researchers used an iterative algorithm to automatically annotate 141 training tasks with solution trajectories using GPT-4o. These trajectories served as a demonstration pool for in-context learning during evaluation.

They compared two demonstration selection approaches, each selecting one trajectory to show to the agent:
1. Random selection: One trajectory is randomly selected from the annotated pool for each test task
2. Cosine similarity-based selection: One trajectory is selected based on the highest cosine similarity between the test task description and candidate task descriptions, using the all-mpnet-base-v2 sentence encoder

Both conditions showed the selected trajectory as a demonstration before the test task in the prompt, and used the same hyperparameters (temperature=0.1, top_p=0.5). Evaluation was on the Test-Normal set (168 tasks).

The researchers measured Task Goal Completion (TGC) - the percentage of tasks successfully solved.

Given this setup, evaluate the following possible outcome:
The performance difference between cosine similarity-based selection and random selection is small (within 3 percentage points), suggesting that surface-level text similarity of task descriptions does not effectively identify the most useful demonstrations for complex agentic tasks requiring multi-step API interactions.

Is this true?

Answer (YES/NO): NO